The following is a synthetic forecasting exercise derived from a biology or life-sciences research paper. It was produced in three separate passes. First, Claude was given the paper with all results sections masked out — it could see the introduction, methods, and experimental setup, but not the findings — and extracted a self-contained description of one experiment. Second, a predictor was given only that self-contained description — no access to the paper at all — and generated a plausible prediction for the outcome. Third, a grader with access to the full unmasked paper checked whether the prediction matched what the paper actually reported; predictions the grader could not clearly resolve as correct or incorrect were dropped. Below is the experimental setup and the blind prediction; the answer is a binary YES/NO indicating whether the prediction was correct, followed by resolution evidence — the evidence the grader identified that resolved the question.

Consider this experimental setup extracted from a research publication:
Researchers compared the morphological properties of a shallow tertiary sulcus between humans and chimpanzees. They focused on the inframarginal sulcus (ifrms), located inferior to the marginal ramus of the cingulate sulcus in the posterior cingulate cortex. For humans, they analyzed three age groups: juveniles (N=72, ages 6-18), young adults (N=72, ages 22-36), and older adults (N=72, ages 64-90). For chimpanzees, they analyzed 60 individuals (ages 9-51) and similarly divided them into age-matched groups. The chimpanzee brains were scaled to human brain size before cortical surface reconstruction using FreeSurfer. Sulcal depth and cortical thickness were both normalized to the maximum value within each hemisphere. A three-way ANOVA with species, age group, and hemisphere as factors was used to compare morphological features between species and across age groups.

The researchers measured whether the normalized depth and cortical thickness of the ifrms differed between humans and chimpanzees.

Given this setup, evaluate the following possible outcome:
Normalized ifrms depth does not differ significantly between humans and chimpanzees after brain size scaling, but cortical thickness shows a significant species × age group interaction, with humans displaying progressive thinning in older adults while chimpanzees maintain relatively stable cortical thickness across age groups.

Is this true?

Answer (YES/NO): NO